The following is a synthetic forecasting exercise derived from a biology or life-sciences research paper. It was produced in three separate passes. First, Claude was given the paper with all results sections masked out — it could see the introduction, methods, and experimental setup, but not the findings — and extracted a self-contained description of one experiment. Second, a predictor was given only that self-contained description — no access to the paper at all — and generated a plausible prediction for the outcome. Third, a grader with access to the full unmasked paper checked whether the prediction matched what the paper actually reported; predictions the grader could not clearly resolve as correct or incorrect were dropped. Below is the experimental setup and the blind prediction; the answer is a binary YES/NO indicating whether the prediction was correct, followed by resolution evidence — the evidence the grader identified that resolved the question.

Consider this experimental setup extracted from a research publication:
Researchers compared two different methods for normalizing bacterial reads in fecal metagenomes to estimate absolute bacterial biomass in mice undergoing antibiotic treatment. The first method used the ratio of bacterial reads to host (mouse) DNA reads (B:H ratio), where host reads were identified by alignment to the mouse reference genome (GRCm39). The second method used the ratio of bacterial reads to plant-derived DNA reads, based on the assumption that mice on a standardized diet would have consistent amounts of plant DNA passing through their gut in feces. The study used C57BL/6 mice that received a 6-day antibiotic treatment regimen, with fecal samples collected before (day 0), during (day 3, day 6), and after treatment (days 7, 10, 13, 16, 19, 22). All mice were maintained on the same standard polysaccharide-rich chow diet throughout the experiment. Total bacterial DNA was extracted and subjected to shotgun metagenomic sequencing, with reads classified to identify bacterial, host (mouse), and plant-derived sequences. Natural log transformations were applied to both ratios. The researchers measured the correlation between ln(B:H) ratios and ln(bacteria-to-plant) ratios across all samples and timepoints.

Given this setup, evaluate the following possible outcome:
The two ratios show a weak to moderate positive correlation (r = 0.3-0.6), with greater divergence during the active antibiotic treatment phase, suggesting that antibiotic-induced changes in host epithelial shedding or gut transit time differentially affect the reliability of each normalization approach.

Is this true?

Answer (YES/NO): NO